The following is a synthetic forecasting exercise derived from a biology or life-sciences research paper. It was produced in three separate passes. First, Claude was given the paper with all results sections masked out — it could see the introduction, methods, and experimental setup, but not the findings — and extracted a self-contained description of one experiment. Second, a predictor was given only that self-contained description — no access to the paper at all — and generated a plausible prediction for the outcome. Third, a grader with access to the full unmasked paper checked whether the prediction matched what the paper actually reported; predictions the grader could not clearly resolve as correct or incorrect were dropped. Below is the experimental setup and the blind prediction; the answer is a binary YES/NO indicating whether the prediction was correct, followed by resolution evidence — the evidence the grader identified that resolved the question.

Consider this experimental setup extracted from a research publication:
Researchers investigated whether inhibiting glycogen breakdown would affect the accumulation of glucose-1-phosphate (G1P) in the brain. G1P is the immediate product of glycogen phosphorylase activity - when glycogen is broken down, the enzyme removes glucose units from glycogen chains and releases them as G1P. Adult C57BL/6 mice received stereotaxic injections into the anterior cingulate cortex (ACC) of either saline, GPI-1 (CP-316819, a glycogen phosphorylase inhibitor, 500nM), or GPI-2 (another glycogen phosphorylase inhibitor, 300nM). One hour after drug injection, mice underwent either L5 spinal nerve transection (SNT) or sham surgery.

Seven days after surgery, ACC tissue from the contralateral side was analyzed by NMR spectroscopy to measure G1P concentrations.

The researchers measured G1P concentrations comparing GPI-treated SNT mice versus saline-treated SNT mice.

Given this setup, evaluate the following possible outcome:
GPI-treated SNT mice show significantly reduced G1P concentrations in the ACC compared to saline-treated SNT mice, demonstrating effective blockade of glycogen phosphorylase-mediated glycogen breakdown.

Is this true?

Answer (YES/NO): YES